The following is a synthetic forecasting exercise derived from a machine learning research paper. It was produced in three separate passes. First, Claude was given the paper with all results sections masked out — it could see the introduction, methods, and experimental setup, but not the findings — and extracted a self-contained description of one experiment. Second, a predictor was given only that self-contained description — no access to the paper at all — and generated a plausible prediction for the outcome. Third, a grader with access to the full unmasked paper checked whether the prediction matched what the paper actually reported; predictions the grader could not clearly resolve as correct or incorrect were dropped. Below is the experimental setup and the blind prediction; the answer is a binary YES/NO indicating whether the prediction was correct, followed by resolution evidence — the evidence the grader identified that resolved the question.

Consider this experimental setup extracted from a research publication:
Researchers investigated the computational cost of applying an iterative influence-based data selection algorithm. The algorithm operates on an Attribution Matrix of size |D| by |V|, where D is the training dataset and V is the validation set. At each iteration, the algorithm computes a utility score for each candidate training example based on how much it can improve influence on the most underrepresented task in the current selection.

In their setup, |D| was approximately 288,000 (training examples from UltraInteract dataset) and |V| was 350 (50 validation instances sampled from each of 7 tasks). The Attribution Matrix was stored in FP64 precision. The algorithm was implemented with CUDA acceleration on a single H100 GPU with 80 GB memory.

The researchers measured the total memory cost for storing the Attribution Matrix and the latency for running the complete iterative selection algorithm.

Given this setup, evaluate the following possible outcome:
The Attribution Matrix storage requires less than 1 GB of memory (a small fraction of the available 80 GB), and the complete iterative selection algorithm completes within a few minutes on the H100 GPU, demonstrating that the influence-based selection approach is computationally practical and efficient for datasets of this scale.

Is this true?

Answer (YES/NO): YES